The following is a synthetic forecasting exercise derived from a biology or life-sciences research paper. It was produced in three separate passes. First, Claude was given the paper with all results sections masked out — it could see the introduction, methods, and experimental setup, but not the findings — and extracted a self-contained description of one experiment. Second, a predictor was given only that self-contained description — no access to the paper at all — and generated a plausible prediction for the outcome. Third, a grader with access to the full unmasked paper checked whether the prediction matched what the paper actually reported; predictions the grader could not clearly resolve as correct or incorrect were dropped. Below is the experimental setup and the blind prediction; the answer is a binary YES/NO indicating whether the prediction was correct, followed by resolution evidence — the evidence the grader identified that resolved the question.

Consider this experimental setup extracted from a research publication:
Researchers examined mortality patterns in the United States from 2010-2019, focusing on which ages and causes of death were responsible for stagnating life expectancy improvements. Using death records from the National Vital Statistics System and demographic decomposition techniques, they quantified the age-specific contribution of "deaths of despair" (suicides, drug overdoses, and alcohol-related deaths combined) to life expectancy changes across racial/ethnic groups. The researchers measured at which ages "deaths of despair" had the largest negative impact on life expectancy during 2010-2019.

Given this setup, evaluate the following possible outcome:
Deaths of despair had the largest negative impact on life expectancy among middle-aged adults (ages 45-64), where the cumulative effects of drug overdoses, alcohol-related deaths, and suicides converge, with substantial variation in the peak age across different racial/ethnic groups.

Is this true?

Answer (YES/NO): NO